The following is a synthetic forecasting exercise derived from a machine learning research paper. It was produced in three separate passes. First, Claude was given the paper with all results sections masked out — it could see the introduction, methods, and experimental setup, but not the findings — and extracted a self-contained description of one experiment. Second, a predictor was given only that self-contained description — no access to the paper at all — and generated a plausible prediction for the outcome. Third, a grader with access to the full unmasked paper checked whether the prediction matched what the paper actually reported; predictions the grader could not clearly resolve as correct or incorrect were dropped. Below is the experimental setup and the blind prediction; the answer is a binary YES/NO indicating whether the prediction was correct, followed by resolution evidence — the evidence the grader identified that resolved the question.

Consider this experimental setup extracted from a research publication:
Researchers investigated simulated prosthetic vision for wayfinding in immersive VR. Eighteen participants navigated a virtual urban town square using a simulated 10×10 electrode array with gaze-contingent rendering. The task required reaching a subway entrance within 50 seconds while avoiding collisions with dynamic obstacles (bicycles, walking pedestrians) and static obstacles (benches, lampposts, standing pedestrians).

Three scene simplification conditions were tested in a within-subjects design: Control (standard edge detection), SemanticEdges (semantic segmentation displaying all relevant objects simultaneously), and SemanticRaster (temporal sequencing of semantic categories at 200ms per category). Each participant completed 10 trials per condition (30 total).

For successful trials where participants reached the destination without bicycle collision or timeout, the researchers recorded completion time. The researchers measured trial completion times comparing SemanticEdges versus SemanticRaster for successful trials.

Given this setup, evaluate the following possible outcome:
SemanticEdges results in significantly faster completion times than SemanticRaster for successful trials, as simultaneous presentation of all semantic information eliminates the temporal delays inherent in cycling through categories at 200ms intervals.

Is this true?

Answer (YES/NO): NO